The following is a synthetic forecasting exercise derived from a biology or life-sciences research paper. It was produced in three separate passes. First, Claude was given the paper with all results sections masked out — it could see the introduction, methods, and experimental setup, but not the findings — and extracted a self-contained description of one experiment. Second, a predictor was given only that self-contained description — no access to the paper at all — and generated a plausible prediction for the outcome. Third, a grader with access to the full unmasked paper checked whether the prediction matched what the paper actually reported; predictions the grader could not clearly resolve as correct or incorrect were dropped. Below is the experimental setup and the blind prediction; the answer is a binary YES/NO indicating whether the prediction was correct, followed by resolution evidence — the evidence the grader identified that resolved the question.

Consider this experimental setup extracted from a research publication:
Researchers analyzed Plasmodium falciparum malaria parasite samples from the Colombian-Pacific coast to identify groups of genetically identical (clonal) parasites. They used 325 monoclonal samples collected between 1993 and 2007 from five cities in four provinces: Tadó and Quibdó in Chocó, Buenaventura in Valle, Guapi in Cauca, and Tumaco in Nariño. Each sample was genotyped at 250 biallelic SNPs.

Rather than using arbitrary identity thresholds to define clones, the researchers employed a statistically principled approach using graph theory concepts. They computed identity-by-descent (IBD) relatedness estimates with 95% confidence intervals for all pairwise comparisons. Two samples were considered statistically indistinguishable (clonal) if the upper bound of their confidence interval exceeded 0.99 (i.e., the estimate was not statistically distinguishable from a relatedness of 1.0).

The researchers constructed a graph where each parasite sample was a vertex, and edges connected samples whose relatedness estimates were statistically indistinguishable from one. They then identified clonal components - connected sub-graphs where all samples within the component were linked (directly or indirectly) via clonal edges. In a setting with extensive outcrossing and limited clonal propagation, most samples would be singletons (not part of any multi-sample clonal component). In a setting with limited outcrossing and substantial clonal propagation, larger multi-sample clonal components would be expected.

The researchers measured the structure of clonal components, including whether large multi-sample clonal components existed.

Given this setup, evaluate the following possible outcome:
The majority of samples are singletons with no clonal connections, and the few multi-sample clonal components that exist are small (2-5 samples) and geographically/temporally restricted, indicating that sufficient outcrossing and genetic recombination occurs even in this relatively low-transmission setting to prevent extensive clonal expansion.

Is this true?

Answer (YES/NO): NO